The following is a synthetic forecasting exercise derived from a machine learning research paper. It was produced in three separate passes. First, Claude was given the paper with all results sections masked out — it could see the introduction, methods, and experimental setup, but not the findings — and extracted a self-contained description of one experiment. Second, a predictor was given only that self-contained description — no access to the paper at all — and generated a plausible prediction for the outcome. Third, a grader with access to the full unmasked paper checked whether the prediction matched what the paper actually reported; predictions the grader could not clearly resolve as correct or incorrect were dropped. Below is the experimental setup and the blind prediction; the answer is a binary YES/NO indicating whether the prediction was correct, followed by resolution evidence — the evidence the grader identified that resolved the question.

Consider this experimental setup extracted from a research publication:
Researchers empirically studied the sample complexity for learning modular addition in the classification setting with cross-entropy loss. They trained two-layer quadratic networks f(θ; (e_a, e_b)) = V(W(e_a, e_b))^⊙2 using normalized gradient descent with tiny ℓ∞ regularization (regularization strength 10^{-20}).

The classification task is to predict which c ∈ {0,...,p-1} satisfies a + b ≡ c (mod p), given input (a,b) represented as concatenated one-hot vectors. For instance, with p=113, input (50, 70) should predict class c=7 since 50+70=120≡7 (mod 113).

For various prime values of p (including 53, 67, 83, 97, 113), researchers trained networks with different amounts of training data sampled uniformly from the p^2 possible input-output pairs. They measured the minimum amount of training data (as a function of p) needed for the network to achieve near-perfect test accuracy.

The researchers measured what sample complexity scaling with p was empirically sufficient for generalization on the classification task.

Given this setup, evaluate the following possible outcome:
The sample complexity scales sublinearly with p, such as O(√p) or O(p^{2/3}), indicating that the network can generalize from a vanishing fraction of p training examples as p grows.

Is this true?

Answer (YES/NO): NO